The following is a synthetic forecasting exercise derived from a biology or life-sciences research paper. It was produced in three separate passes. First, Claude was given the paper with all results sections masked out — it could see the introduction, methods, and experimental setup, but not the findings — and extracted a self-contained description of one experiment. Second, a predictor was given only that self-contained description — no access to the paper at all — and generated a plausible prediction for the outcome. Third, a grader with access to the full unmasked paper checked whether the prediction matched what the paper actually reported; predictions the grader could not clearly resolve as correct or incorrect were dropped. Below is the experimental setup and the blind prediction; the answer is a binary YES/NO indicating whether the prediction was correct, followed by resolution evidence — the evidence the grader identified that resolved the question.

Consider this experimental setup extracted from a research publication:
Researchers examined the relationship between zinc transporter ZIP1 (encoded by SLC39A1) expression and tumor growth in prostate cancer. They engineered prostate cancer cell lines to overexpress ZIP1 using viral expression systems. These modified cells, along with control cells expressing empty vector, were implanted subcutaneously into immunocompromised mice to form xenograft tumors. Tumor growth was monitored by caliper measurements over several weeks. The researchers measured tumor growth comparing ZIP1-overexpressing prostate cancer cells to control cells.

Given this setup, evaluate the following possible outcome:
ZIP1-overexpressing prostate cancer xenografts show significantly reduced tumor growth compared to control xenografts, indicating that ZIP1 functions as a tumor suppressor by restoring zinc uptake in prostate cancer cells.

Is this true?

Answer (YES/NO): YES